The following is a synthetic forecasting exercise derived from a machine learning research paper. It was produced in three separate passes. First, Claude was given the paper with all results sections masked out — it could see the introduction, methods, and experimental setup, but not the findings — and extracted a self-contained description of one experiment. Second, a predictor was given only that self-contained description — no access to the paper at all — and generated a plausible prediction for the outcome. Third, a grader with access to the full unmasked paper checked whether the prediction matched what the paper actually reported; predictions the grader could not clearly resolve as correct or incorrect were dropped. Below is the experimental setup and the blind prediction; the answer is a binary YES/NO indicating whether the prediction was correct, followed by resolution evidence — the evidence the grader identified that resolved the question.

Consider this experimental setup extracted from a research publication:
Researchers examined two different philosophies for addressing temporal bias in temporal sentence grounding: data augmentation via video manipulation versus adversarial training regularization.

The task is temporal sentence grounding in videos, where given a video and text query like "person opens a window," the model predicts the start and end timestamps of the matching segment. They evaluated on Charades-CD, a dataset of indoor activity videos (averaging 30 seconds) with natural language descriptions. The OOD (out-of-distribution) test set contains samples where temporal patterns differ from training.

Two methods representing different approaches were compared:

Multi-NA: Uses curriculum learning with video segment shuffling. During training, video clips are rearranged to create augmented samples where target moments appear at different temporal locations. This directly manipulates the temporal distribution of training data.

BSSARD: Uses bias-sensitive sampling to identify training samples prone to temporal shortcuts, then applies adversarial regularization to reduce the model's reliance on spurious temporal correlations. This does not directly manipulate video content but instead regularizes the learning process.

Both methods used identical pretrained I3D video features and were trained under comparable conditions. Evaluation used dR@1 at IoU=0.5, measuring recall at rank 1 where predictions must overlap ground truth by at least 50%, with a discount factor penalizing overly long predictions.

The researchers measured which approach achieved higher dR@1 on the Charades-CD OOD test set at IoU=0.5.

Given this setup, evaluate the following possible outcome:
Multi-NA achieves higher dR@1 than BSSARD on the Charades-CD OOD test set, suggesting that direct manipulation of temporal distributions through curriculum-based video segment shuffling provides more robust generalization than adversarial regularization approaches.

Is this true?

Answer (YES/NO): NO